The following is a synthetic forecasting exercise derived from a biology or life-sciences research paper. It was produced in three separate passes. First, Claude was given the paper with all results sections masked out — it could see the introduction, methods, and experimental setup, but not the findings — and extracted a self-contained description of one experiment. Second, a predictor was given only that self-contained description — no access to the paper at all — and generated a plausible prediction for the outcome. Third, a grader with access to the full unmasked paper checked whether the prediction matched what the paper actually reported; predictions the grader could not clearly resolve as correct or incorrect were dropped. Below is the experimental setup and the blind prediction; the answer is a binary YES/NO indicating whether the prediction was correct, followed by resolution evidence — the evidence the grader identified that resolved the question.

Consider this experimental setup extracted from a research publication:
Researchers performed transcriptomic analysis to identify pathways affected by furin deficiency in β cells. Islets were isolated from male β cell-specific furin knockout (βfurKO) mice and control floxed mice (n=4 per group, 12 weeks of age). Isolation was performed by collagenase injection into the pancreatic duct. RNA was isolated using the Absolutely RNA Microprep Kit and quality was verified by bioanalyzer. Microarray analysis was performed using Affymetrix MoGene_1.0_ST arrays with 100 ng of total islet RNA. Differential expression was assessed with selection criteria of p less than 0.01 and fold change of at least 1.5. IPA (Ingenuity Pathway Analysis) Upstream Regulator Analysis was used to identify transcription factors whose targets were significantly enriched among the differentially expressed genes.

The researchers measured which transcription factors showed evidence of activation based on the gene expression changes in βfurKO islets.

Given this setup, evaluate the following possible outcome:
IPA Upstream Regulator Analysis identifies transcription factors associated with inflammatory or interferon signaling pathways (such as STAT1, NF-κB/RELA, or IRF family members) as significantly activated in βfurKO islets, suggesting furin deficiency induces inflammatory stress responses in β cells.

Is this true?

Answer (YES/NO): NO